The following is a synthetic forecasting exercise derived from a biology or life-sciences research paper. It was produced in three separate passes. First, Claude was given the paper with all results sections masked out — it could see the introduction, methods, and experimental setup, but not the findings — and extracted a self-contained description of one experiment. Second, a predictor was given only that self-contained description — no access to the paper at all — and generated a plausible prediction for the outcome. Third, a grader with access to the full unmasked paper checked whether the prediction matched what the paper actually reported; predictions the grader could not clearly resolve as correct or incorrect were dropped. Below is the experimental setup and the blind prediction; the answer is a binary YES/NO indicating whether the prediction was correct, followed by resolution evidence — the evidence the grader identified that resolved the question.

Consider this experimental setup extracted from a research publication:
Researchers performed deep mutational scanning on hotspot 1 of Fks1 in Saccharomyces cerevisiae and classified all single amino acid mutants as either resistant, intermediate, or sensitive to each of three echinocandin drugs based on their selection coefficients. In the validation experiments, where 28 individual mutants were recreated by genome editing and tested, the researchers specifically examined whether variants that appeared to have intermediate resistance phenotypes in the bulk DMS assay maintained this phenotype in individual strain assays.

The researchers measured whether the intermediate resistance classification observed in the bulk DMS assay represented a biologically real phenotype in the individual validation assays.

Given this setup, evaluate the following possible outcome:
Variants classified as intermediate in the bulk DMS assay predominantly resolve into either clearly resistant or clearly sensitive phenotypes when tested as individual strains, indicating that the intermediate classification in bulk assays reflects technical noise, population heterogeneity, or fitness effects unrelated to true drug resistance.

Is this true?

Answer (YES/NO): NO